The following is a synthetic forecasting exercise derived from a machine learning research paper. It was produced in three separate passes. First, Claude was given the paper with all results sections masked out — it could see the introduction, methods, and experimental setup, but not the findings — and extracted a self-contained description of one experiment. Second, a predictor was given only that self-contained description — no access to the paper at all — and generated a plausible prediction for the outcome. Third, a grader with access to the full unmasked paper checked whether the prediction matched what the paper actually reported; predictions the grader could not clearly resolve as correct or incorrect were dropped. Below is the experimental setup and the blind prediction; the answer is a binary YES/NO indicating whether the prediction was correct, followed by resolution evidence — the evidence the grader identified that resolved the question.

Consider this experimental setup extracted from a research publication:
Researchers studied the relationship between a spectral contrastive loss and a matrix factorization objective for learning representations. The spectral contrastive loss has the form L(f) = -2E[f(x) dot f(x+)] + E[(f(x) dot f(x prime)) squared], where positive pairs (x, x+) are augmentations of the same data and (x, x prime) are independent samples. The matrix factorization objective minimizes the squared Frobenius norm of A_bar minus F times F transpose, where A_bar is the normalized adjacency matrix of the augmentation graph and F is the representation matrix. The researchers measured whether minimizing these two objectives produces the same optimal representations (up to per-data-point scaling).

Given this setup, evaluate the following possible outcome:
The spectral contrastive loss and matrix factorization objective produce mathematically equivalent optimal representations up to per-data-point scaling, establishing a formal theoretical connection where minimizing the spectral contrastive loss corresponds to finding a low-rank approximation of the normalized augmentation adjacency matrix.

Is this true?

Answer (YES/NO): YES